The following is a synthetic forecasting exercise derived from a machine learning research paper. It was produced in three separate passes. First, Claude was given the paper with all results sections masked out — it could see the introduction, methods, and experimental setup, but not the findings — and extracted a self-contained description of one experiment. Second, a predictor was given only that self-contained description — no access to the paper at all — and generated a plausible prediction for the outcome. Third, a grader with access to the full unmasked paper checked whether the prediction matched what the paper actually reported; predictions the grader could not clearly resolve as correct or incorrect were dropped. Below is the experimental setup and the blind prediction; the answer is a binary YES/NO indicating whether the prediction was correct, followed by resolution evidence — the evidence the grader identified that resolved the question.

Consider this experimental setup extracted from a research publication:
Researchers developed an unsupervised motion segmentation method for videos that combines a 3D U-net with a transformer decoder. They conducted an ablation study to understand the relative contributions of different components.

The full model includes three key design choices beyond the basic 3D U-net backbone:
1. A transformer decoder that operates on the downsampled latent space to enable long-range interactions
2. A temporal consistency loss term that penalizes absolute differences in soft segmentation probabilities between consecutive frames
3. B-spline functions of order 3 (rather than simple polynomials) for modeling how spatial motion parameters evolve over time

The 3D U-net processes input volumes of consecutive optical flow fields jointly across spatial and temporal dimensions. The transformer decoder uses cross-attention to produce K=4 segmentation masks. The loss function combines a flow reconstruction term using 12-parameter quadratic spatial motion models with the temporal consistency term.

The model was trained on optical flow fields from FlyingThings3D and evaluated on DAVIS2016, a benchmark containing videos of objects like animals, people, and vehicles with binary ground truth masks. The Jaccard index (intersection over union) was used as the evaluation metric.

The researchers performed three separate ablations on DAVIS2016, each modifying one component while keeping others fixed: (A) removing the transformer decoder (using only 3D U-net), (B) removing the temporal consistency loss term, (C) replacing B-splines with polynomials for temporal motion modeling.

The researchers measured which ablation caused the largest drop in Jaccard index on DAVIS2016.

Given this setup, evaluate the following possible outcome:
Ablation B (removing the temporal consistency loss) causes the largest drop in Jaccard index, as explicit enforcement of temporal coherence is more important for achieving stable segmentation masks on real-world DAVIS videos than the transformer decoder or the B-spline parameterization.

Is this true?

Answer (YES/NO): NO